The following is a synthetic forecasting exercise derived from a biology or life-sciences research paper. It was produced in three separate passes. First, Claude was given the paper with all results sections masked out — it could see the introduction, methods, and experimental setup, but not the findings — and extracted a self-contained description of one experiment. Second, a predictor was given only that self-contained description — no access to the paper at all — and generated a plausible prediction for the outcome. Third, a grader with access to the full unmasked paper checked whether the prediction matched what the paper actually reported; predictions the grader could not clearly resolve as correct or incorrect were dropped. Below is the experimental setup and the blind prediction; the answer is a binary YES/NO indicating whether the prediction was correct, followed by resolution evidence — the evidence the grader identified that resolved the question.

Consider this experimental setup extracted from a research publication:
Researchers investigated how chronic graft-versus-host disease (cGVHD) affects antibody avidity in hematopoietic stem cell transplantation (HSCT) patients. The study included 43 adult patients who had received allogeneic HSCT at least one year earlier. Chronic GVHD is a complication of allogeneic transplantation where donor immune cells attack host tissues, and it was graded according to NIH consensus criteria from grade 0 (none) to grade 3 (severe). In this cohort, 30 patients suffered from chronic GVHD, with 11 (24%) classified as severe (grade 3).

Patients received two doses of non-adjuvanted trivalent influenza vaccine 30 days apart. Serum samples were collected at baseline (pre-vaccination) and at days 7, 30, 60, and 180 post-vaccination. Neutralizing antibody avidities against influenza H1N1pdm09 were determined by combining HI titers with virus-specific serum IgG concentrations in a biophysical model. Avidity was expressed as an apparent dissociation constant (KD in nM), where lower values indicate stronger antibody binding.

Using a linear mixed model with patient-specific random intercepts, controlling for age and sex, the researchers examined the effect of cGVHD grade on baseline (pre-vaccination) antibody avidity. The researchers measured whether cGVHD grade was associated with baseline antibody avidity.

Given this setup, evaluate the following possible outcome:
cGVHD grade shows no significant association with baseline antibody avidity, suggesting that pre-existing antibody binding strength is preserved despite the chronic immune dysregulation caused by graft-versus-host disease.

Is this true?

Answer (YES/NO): YES